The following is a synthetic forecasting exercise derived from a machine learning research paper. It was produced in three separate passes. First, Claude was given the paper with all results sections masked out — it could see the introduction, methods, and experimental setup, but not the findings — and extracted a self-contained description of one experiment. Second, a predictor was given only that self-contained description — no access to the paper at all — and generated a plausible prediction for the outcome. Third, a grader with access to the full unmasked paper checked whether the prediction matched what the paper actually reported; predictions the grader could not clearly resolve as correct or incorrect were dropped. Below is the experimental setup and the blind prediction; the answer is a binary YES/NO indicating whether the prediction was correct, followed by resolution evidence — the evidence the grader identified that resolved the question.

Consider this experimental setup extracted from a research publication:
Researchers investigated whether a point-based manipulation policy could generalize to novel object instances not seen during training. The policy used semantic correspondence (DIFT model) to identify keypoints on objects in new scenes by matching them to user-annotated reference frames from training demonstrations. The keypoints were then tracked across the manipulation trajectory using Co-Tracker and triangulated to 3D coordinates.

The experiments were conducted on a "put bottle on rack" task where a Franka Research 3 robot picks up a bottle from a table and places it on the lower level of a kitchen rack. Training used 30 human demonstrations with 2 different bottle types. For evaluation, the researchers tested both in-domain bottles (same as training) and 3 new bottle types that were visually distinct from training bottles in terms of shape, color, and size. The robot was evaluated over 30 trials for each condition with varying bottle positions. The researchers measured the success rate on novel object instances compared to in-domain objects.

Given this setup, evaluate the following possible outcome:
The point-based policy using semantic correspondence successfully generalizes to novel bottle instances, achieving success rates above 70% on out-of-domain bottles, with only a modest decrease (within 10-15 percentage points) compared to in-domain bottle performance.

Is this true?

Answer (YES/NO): NO